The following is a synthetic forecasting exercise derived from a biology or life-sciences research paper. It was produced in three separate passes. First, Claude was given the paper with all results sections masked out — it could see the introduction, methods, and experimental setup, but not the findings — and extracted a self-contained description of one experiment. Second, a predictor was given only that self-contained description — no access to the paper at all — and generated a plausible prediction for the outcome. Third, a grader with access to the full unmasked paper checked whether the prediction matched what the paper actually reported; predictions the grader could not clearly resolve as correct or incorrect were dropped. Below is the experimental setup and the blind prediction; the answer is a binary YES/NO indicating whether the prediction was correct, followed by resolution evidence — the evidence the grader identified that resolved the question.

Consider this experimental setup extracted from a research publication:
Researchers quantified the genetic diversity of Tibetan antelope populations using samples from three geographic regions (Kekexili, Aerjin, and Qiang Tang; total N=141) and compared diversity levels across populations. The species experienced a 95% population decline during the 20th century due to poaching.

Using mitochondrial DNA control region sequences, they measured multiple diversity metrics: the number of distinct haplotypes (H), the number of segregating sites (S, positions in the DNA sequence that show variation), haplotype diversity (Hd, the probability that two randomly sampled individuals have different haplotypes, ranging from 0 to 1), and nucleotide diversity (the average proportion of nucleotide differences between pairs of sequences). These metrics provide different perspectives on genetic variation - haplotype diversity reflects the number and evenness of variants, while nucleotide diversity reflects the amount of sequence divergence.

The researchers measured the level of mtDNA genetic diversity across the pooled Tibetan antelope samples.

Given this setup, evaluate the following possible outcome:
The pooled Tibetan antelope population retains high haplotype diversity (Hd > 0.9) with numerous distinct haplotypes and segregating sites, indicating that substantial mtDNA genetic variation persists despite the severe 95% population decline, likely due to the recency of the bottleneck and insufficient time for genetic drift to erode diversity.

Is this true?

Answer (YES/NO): YES